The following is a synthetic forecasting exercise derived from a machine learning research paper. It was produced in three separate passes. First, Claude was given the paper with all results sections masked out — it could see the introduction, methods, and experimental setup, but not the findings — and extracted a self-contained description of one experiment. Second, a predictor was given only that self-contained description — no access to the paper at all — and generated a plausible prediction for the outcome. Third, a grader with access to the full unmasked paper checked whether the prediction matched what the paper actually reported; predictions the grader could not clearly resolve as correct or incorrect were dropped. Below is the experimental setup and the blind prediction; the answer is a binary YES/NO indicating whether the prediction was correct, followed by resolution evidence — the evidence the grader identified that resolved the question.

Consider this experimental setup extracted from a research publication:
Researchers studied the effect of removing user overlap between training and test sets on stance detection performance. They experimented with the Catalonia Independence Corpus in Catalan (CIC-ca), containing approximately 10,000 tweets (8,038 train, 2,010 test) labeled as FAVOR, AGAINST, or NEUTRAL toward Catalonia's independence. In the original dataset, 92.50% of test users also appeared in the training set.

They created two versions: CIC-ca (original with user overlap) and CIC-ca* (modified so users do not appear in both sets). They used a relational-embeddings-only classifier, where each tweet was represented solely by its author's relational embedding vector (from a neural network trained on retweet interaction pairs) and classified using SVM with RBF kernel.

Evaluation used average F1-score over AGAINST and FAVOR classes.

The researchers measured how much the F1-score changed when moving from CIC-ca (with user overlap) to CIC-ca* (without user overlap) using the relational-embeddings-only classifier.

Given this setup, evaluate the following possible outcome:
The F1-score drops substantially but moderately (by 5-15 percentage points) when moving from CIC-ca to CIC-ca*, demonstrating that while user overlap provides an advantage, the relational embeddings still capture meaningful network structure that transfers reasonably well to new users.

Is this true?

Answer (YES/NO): YES